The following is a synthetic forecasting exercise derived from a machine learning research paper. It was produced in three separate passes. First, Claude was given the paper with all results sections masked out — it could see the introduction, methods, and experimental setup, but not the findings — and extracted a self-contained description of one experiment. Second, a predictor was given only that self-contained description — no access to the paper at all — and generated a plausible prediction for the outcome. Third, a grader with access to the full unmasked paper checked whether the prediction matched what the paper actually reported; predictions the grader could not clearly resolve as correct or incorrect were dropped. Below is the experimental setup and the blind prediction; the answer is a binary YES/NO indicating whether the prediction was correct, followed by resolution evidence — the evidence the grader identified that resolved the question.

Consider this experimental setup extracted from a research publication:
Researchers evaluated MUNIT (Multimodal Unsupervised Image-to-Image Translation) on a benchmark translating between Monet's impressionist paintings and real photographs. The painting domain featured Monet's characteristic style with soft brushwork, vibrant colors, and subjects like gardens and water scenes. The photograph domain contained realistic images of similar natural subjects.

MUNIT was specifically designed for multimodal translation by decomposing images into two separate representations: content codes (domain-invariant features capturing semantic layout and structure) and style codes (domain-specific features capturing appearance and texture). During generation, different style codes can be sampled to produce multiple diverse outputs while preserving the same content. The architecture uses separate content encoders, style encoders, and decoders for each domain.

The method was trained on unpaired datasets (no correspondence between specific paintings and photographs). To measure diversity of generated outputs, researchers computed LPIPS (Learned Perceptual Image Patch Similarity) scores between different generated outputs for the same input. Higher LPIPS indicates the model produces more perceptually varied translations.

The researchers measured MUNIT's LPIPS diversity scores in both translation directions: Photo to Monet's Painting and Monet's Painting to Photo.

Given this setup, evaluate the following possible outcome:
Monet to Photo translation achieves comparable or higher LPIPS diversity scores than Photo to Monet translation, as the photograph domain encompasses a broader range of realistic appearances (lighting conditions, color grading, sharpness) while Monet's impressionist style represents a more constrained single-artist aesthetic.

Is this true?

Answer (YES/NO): YES